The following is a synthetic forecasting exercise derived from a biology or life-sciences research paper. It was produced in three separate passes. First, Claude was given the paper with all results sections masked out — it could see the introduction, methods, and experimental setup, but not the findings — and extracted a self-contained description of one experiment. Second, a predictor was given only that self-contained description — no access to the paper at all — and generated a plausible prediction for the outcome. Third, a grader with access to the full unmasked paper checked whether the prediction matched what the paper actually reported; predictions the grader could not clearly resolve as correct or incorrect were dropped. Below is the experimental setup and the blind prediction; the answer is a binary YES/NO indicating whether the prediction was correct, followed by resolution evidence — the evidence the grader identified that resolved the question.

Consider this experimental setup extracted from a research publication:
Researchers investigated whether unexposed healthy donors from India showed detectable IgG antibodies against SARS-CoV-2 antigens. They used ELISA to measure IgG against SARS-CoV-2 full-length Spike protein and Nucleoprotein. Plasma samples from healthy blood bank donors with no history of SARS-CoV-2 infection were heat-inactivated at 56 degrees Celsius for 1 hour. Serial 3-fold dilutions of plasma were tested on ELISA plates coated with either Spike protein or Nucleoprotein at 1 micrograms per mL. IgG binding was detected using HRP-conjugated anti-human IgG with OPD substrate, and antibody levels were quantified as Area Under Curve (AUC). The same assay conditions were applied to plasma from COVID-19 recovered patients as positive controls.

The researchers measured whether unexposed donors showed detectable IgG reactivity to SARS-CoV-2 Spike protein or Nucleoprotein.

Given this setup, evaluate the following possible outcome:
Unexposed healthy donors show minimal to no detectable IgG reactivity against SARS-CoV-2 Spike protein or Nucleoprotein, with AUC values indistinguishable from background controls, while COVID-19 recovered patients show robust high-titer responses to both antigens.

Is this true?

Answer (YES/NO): NO